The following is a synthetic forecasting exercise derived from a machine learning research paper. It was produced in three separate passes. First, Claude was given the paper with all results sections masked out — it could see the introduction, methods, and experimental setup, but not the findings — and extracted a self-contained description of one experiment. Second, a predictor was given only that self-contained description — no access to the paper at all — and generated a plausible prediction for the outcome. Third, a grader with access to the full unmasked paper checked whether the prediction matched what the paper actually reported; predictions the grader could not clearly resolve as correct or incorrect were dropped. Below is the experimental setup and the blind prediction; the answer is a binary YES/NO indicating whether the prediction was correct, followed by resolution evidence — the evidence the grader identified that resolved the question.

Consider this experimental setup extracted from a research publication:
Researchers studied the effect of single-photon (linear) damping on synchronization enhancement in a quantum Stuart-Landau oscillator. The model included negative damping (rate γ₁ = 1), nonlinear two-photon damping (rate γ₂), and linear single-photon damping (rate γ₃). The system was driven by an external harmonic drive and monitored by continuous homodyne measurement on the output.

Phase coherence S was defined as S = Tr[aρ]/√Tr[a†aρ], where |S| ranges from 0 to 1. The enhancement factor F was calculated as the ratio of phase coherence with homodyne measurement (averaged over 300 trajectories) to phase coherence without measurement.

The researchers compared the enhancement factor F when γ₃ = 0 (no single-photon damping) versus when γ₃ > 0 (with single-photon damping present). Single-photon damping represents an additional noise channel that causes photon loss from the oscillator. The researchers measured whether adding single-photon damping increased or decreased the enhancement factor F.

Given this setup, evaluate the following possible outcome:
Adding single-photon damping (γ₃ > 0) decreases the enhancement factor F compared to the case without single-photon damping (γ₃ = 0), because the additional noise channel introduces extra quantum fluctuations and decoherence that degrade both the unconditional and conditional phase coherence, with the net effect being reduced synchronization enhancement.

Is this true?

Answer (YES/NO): NO